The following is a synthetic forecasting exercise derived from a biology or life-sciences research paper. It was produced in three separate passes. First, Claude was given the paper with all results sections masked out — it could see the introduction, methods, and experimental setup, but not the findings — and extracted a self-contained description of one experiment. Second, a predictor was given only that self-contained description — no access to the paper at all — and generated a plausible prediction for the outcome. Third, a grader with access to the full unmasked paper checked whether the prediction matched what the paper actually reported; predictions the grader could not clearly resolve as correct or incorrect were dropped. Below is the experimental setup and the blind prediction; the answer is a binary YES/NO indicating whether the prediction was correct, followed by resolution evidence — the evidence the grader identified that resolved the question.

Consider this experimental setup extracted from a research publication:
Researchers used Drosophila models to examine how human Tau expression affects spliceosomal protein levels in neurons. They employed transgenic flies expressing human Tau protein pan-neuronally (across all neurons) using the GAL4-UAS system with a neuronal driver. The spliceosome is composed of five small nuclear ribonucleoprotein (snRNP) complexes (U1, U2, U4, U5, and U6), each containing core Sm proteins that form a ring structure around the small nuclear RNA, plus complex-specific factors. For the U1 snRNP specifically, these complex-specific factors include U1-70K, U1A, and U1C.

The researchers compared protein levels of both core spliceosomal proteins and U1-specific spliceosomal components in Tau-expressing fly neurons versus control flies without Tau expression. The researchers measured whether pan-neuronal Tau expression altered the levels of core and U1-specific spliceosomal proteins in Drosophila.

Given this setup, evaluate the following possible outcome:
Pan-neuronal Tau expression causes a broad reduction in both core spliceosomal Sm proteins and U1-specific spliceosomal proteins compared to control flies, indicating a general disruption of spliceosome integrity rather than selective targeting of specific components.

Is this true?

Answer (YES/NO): YES